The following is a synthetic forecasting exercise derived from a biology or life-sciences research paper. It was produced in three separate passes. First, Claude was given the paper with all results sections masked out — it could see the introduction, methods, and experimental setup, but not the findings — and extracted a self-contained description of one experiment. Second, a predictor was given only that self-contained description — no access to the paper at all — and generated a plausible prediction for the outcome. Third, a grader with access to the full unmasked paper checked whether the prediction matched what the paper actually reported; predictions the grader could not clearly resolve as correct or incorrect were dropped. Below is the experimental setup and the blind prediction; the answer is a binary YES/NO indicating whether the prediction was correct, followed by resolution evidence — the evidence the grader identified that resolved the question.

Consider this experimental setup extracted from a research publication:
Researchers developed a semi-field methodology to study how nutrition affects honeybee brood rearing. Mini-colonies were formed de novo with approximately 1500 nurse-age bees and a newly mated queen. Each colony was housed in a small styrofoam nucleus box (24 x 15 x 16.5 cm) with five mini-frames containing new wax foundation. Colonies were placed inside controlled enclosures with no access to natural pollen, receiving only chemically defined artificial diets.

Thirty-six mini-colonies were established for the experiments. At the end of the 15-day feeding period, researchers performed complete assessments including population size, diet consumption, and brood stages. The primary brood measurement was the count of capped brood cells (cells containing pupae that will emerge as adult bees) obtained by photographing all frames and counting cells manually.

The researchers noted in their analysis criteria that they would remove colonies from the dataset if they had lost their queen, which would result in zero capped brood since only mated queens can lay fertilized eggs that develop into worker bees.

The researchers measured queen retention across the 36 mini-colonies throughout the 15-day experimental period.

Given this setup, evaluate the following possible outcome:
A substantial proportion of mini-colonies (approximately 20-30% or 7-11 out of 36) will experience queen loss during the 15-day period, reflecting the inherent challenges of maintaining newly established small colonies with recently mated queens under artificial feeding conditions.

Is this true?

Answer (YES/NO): NO